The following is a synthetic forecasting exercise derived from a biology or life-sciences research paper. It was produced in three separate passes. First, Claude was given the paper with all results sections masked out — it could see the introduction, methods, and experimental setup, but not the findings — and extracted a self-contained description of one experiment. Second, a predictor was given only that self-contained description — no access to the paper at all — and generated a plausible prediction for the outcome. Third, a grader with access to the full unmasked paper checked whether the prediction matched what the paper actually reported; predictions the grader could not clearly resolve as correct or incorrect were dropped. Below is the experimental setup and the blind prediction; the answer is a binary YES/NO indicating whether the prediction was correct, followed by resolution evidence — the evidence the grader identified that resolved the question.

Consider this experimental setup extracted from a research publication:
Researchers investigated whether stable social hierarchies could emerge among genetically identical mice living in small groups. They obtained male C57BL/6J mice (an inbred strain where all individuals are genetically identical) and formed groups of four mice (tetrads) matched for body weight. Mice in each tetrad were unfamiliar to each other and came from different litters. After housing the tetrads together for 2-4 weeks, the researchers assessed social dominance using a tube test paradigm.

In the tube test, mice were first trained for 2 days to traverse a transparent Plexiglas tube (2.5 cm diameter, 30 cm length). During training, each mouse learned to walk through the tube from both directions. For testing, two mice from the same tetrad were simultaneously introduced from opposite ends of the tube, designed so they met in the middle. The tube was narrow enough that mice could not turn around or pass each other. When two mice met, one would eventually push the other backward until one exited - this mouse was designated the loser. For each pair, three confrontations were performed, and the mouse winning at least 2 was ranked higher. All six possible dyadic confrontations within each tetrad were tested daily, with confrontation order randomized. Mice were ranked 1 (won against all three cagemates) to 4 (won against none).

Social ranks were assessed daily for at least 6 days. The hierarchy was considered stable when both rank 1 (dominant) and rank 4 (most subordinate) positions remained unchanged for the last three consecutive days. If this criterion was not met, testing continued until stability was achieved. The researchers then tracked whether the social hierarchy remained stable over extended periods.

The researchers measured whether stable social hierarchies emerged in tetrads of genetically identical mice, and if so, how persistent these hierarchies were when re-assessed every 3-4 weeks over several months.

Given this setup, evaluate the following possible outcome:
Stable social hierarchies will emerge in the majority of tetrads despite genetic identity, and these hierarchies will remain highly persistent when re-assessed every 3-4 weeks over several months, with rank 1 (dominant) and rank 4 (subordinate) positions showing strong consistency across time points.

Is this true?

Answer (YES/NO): YES